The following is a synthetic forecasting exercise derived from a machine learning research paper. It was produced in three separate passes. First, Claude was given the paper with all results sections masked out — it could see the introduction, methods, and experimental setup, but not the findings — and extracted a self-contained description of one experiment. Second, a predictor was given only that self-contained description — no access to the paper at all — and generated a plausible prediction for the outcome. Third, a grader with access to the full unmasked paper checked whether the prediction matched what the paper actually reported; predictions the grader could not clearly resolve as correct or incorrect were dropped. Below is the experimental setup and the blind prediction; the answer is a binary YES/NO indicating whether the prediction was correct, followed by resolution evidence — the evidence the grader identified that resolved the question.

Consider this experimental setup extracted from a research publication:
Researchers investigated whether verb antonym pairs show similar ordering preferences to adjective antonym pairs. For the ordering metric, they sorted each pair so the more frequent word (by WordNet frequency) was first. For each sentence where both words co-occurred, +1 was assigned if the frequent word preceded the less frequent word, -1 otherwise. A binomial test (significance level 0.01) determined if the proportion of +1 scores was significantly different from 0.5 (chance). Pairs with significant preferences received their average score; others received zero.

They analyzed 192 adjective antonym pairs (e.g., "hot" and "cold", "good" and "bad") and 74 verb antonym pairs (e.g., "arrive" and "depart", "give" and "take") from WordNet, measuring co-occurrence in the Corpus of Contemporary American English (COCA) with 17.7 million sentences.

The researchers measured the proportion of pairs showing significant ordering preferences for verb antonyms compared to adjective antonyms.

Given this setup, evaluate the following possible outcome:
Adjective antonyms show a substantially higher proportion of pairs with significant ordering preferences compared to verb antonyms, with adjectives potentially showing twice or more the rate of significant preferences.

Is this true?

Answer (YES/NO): NO